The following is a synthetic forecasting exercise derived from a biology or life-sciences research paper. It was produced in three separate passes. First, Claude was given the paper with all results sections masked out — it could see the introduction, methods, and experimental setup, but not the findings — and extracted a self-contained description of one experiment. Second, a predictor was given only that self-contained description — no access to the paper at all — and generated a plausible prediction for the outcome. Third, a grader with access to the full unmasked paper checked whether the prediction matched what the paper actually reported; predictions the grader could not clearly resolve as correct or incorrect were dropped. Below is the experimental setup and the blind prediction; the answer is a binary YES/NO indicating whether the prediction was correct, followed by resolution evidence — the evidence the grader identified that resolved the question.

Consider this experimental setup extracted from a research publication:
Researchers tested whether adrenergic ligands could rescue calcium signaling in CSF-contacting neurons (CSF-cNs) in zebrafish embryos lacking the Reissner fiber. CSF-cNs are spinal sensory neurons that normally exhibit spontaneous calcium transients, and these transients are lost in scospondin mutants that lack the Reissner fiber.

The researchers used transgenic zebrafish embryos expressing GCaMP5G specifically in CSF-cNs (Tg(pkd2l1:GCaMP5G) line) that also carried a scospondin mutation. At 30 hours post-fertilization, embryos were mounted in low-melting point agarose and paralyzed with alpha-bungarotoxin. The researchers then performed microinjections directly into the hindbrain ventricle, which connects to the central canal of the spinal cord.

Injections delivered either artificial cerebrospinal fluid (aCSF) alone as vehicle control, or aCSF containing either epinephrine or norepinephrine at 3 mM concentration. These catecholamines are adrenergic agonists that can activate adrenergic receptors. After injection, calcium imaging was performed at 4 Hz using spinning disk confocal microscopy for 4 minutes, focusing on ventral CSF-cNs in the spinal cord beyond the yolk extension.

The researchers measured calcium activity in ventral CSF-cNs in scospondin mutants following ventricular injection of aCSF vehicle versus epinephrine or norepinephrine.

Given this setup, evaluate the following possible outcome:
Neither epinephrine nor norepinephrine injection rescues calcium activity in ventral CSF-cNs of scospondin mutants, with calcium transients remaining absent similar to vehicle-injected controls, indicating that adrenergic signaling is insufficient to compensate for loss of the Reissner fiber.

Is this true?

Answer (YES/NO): NO